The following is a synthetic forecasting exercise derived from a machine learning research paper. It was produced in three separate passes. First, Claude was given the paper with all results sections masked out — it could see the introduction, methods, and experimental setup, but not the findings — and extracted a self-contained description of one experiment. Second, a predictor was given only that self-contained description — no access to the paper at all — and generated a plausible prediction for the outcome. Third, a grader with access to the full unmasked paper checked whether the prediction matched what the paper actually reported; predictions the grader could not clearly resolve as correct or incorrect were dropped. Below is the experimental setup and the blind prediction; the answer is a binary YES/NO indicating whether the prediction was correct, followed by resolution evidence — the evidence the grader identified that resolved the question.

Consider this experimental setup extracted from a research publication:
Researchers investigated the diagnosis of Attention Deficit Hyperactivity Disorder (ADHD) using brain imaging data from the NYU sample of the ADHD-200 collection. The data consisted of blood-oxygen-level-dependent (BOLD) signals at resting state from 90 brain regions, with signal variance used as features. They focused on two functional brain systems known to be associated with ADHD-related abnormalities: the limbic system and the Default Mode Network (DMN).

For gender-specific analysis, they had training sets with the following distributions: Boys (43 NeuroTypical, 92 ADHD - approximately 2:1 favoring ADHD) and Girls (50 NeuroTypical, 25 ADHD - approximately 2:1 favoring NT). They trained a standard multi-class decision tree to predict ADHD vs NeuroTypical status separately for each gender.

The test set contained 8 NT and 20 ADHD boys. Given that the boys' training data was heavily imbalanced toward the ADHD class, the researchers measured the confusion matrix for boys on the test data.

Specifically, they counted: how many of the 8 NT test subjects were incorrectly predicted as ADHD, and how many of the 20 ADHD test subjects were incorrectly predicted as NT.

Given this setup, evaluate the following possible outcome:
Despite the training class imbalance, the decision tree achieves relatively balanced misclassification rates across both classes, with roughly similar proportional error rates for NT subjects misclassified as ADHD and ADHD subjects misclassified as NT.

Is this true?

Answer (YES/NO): NO